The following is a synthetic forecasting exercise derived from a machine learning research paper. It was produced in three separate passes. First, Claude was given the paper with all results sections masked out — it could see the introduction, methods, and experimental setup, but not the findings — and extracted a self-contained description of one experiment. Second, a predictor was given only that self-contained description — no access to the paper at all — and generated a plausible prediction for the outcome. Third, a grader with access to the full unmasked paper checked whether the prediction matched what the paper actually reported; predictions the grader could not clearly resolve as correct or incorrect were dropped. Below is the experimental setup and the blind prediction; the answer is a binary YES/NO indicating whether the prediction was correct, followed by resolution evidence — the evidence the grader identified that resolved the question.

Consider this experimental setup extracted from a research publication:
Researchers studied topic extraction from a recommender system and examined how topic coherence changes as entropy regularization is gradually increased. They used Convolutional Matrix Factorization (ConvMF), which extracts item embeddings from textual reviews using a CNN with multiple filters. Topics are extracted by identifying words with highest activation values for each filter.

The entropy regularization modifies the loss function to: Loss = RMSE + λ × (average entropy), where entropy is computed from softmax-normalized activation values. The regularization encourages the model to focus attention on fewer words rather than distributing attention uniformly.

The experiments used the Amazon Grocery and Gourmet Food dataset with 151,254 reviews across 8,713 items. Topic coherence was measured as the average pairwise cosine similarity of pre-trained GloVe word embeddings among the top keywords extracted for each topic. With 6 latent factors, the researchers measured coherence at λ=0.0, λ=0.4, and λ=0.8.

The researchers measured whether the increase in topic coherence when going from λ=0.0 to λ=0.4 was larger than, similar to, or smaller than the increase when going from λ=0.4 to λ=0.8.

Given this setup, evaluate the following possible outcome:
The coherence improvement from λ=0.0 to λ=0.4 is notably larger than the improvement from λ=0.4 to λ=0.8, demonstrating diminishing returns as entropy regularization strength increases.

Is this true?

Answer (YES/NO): NO